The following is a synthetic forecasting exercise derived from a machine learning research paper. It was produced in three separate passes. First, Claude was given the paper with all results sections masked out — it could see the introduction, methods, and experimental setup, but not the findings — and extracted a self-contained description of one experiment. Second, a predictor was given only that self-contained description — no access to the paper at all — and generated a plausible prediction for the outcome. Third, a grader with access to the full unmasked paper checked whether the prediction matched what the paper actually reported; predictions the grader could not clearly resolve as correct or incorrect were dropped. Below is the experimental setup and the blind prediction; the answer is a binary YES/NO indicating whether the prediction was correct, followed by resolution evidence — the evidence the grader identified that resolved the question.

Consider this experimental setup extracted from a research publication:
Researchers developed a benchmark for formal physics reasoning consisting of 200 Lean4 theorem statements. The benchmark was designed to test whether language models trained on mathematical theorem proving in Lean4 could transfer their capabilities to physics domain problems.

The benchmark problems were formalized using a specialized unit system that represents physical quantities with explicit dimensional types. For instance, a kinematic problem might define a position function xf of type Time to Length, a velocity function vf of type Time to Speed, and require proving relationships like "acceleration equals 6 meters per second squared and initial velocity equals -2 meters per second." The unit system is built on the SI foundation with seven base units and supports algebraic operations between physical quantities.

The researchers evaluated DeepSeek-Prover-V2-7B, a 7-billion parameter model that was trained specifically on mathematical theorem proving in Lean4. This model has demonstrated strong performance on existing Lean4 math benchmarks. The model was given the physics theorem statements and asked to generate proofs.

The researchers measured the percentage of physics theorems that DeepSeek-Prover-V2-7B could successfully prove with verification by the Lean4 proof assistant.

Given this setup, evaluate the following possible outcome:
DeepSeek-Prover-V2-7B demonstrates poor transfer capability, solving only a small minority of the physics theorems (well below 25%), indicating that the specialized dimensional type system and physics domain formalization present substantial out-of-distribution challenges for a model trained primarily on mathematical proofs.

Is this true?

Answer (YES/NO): YES